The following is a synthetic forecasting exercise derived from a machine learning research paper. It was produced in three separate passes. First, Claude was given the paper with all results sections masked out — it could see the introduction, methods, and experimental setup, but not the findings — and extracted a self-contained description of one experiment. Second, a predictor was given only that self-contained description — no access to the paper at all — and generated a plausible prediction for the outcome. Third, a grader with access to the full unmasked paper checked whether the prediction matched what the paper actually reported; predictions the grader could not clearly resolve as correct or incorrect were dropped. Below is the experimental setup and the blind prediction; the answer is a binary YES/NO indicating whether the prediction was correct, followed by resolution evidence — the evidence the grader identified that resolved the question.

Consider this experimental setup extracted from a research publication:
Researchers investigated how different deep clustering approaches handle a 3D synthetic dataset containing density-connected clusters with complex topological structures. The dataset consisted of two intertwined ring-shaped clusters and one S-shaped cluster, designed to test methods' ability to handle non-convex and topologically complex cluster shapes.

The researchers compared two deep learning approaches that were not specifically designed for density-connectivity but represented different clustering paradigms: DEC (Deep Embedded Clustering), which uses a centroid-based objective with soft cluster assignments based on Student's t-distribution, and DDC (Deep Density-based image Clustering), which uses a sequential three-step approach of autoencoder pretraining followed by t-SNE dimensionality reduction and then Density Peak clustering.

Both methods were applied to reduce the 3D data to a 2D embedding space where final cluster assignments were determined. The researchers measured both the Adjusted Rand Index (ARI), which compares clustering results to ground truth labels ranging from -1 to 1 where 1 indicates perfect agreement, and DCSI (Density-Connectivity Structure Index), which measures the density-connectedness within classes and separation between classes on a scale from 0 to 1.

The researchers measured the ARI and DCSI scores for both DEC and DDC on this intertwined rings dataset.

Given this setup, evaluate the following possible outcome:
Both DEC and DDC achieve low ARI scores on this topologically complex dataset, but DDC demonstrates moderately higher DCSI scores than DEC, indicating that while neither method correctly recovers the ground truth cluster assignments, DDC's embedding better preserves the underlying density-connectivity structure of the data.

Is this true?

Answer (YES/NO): NO